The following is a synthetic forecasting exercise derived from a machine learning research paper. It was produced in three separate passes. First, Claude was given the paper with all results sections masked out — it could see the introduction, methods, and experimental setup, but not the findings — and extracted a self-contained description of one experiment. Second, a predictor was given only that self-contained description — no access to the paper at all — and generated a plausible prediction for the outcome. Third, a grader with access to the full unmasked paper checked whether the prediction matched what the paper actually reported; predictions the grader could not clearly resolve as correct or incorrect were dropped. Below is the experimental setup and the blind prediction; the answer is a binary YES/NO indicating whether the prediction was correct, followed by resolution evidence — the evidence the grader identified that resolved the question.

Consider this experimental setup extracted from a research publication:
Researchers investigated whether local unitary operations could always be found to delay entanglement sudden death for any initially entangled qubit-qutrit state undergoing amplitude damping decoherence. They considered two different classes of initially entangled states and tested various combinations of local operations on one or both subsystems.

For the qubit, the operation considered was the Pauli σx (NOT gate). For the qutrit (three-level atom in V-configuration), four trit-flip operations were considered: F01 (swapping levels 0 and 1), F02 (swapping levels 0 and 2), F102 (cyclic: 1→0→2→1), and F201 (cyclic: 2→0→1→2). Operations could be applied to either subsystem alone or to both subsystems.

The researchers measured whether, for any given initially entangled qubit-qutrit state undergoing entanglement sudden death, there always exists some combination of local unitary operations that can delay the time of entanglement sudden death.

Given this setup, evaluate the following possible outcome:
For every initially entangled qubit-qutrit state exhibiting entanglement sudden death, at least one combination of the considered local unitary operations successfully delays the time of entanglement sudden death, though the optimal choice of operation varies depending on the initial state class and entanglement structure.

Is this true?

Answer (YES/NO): YES